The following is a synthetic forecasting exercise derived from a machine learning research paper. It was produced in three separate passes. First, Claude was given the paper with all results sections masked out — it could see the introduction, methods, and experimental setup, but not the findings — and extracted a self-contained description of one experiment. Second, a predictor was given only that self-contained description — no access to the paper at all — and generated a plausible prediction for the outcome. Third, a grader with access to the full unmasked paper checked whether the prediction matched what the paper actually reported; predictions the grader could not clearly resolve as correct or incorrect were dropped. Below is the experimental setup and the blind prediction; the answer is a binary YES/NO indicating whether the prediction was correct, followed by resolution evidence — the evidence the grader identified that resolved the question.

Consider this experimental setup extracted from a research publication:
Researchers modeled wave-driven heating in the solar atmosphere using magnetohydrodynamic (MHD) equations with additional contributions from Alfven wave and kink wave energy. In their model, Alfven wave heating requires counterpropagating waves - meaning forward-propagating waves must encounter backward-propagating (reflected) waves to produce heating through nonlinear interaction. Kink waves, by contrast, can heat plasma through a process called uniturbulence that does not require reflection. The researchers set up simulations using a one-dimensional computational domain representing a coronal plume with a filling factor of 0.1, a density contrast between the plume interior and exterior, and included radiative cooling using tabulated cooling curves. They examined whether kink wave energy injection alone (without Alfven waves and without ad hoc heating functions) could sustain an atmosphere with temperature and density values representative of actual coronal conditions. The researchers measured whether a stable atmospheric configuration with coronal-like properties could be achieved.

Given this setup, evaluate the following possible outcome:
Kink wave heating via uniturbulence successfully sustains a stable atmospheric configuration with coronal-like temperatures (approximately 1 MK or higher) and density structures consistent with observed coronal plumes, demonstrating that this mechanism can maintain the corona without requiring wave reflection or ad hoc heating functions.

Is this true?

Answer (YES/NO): YES